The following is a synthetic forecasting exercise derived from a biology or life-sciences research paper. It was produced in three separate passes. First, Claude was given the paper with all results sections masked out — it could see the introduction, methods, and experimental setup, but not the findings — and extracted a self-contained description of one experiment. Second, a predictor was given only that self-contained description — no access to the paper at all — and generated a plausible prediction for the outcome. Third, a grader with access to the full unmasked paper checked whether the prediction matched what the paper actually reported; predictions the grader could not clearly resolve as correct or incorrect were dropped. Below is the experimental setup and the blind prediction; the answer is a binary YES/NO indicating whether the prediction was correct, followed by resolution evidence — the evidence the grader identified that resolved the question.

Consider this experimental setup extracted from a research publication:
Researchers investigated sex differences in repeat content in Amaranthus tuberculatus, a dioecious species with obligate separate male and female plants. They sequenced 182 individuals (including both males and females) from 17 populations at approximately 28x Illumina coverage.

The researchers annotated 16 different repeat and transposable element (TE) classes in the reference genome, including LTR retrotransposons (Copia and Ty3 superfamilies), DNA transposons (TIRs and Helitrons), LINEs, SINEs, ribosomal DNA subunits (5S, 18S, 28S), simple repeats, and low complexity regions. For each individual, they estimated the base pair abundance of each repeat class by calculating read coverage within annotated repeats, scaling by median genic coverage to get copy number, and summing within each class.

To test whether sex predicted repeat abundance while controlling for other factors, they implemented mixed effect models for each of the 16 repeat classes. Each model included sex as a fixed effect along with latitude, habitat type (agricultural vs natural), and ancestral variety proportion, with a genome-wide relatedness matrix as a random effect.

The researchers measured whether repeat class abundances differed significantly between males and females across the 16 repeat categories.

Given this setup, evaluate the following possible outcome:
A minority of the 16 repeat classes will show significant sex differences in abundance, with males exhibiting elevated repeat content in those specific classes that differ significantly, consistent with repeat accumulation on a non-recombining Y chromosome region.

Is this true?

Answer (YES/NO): NO